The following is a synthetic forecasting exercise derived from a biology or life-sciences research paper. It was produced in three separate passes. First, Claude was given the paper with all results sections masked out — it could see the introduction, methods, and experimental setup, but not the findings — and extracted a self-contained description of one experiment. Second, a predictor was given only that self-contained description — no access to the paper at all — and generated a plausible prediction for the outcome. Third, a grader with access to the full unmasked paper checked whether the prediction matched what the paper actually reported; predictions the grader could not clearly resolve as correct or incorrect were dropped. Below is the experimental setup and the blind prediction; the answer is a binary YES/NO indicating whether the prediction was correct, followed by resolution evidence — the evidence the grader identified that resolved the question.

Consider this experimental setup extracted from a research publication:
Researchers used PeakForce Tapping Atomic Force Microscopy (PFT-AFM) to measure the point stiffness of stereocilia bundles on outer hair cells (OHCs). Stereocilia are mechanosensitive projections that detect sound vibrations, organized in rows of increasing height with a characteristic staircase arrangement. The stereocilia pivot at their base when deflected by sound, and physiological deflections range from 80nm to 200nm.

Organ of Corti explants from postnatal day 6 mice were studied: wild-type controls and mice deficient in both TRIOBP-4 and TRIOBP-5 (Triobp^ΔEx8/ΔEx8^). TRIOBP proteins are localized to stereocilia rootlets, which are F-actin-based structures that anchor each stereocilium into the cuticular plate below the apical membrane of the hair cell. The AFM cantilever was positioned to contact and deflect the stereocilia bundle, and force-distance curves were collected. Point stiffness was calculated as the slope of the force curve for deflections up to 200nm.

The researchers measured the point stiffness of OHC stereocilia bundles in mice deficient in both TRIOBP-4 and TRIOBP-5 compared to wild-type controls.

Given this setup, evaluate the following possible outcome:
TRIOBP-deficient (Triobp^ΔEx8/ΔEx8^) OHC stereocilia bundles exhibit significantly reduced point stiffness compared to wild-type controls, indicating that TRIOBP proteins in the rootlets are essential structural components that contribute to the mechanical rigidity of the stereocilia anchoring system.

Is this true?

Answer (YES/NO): YES